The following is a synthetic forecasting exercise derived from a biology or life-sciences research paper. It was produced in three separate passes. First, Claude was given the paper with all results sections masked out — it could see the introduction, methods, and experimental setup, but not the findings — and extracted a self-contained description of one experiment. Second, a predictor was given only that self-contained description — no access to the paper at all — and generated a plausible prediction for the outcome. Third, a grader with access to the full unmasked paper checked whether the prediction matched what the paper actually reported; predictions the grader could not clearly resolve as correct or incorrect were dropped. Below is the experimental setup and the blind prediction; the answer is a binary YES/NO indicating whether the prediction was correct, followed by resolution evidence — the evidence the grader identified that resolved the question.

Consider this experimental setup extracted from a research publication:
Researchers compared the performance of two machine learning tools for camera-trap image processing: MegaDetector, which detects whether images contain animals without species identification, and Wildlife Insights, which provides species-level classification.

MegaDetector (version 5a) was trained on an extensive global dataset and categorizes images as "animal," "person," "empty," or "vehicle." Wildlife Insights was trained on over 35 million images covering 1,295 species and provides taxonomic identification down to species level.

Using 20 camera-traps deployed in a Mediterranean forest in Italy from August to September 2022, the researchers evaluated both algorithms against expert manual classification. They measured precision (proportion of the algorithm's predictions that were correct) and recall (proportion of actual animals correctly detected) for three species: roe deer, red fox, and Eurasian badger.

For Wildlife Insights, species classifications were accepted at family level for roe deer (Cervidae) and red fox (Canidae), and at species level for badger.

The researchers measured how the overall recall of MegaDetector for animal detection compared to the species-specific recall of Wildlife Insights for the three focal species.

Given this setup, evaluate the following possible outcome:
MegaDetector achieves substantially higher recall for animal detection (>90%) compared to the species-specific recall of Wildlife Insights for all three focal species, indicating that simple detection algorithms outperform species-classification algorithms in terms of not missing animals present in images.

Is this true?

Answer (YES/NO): NO